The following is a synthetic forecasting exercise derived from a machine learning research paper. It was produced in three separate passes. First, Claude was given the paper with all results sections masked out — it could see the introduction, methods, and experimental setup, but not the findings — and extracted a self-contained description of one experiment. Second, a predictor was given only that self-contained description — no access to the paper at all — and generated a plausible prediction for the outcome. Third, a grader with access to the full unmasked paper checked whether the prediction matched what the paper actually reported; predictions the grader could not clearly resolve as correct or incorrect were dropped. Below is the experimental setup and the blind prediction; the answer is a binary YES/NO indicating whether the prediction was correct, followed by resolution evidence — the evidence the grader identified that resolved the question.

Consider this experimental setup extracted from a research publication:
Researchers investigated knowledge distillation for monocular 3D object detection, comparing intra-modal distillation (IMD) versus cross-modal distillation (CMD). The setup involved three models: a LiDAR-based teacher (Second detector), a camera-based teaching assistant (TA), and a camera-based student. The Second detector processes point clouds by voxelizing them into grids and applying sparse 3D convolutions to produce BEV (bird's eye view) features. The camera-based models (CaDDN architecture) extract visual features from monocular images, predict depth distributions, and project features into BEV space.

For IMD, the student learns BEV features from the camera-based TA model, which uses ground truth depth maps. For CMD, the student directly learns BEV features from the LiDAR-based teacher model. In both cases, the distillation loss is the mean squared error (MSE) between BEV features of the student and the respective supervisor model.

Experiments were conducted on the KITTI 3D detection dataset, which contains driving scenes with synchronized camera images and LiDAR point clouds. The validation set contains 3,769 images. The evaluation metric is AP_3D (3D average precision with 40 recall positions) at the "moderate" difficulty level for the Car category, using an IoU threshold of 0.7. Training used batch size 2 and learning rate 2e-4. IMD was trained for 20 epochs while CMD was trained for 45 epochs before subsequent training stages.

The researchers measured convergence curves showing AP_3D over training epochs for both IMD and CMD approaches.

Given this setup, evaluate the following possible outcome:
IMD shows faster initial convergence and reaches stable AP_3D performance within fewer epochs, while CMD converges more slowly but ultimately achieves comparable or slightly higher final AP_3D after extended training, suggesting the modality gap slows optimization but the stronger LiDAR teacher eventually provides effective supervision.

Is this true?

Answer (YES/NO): NO